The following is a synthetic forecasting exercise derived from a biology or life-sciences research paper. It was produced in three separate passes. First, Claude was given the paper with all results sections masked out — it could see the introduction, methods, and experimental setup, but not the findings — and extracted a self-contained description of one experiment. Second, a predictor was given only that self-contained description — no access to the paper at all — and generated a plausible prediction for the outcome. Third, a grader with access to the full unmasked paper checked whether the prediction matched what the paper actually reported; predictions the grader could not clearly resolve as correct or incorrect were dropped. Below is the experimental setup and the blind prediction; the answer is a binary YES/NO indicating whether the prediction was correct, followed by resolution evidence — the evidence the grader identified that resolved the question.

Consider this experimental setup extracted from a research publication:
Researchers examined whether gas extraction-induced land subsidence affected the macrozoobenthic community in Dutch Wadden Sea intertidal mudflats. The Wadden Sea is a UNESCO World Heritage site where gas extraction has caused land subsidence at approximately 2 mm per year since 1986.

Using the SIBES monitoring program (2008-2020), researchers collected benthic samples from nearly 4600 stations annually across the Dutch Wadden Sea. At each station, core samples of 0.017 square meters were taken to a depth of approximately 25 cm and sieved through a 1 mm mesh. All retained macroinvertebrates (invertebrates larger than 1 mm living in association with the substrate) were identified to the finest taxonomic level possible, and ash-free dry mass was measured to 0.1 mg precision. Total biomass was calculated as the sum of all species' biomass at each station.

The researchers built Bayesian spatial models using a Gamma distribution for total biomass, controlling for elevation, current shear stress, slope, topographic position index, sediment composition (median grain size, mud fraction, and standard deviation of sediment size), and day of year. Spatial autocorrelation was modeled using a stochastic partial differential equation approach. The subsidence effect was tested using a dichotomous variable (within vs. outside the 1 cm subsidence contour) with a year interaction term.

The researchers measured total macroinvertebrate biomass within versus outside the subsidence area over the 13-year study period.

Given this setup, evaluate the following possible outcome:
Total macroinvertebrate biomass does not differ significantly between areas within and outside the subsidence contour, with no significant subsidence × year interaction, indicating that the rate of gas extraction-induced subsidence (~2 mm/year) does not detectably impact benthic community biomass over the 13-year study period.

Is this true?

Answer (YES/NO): YES